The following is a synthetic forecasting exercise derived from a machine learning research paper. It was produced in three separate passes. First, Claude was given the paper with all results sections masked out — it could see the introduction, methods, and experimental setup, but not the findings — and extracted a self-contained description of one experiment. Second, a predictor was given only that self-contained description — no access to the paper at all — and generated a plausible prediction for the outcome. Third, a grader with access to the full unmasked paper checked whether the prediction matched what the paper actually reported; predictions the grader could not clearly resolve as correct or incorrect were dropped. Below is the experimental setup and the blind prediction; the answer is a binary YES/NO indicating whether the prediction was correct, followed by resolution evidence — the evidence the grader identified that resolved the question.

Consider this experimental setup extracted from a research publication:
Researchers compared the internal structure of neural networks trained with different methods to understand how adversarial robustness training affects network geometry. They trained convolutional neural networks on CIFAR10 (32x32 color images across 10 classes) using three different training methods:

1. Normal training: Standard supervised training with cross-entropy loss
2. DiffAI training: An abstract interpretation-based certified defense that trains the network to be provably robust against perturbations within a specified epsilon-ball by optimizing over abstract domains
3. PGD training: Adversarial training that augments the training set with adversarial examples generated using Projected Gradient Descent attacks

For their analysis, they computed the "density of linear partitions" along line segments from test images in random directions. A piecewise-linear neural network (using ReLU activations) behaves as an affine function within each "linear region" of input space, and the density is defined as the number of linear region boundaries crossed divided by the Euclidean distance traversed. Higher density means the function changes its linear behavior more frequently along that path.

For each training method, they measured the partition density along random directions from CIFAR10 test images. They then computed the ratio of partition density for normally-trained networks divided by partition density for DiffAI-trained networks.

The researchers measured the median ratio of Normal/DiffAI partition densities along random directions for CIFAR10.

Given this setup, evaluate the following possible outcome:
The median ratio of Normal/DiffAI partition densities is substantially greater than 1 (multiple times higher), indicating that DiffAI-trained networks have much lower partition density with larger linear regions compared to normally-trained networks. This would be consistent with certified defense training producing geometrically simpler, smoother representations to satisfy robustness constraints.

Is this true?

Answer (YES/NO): YES